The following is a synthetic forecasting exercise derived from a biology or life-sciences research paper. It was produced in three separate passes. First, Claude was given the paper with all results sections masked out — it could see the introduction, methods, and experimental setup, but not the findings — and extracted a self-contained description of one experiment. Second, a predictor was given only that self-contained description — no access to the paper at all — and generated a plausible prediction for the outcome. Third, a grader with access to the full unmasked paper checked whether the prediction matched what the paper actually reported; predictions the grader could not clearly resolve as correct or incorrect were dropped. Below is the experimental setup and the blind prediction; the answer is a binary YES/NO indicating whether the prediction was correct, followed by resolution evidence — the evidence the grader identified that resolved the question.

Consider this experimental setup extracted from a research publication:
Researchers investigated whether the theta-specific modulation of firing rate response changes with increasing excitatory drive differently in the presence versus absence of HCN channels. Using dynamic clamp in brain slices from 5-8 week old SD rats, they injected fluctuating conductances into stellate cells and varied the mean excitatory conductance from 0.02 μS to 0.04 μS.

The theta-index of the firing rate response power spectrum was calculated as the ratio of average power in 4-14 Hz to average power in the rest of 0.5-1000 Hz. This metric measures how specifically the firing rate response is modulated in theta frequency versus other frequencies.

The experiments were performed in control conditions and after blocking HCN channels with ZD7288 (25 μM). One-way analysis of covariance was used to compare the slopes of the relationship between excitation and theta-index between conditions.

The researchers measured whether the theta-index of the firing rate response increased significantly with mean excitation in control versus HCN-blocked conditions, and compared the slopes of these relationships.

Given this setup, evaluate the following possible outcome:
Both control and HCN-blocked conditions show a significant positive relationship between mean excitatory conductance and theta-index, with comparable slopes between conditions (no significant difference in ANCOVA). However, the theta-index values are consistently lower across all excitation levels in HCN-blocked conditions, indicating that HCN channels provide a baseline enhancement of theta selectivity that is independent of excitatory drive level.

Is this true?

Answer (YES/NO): NO